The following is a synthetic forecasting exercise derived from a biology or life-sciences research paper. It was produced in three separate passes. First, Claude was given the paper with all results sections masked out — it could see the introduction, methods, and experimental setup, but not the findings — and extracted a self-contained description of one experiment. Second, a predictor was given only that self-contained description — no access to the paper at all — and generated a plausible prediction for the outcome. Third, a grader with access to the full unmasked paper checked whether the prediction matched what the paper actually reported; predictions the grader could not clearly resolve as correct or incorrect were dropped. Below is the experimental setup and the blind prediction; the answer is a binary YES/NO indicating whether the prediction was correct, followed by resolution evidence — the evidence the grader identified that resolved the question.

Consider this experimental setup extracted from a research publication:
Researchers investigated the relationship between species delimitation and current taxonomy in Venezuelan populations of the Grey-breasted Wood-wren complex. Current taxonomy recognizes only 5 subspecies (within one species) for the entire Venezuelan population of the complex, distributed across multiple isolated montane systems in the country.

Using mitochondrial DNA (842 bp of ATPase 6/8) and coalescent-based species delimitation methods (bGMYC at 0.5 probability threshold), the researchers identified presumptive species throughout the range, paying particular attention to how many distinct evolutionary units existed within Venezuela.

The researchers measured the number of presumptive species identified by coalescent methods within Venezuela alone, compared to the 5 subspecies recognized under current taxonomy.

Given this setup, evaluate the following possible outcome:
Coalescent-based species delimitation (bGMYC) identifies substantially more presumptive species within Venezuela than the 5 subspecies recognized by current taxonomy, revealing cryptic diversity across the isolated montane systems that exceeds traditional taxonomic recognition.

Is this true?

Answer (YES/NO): YES